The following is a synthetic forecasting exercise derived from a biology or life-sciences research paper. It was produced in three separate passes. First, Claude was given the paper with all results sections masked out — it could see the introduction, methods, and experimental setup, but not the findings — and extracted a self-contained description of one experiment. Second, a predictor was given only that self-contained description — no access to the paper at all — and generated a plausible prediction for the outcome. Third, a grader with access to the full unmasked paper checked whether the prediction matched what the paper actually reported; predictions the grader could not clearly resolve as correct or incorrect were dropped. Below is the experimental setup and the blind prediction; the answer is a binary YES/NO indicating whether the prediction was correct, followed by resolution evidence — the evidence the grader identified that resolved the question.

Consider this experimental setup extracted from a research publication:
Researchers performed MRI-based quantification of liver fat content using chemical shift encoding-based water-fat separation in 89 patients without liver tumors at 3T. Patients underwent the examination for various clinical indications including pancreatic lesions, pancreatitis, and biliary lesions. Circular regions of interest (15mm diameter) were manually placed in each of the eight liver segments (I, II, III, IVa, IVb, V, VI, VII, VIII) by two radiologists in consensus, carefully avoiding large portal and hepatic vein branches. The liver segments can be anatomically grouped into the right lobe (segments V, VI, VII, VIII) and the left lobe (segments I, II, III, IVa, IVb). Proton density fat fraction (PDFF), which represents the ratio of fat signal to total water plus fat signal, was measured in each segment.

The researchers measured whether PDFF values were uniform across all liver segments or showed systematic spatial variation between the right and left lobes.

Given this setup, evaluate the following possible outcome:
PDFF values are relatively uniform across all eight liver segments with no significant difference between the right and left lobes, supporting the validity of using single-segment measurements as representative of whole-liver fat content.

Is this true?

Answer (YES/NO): NO